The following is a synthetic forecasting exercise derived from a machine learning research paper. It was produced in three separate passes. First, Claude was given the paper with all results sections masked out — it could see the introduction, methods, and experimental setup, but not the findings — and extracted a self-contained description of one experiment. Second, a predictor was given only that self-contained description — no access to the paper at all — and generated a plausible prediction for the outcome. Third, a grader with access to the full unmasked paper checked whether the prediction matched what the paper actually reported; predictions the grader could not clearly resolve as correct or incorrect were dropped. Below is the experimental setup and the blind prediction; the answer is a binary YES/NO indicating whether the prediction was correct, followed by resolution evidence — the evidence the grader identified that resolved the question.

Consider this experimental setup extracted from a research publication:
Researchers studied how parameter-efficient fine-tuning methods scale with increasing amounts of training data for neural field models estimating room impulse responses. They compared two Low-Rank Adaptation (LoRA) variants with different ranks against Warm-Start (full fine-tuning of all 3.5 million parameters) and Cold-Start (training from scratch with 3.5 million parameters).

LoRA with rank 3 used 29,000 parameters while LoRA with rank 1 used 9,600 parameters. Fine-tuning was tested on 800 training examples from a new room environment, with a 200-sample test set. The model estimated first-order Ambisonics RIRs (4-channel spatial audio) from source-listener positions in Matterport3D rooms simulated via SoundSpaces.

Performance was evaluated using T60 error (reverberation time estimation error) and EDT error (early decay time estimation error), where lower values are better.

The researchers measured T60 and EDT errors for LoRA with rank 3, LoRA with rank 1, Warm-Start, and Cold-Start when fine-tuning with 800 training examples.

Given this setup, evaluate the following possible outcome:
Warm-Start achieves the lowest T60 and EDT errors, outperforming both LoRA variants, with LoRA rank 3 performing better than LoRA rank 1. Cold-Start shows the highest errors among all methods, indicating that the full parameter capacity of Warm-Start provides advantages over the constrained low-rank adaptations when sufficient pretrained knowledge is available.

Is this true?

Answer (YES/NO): NO